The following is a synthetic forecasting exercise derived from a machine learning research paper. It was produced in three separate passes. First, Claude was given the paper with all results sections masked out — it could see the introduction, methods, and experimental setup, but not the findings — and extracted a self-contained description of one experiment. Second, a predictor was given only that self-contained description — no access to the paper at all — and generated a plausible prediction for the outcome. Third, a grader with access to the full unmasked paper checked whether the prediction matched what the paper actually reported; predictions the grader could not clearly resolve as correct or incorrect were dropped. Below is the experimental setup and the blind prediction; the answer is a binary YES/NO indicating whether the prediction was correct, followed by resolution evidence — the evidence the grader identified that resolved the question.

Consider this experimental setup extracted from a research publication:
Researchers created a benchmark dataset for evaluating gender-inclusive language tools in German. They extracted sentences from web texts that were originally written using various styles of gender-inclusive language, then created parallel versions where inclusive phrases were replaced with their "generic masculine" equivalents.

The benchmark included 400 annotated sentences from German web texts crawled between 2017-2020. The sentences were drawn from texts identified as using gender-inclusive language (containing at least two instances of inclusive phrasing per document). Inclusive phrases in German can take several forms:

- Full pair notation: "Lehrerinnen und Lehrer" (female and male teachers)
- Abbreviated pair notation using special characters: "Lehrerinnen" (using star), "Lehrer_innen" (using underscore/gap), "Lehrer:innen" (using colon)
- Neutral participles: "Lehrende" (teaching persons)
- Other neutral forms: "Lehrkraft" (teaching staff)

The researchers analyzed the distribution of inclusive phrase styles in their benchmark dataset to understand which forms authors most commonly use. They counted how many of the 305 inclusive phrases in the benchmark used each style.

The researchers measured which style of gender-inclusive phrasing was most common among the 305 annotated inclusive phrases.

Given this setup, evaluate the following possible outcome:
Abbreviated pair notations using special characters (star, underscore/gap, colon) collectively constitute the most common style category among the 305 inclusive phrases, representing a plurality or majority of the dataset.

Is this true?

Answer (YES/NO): YES